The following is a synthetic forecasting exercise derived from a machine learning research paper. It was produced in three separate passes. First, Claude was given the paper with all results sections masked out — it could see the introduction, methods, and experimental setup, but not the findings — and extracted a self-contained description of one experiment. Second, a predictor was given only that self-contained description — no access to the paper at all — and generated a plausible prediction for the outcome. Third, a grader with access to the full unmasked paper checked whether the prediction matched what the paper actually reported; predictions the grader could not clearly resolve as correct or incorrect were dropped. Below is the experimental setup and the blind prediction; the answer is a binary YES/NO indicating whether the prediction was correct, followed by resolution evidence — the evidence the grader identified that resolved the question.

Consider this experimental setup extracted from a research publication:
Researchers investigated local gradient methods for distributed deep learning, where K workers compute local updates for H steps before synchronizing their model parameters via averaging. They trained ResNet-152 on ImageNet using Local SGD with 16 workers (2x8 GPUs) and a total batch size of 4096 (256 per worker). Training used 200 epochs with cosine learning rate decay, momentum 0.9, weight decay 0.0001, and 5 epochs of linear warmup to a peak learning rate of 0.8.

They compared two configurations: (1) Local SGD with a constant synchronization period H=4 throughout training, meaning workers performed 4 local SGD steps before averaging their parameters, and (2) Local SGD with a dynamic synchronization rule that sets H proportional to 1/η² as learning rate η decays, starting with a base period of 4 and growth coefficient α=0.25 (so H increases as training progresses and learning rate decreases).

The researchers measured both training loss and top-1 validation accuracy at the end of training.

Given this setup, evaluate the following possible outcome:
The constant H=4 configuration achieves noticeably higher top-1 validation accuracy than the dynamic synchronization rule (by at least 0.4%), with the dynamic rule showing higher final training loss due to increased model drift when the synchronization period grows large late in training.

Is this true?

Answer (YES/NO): NO